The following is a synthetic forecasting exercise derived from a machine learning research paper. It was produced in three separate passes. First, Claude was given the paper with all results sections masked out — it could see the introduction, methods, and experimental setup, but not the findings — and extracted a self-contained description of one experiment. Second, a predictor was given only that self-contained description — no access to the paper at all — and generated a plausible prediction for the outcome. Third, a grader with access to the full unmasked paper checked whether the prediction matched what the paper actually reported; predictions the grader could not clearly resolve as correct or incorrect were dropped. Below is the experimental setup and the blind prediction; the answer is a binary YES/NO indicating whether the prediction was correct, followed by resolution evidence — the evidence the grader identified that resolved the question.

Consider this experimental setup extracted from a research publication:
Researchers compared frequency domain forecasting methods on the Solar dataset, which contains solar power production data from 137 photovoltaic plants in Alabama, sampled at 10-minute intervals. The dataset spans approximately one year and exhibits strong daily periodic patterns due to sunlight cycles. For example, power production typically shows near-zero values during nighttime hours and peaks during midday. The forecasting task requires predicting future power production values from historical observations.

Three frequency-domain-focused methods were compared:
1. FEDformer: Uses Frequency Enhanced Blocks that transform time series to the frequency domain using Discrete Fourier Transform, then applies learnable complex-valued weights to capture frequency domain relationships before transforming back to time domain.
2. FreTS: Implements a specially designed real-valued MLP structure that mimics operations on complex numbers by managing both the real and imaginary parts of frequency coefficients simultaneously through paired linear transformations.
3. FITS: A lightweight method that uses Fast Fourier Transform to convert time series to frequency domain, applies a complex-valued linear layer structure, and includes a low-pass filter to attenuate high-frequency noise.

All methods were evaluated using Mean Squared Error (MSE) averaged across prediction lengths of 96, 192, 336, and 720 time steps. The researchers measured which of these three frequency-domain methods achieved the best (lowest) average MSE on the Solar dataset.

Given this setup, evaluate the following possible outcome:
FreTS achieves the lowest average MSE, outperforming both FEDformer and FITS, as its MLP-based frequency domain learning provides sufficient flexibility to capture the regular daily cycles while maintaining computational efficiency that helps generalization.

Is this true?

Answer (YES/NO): YES